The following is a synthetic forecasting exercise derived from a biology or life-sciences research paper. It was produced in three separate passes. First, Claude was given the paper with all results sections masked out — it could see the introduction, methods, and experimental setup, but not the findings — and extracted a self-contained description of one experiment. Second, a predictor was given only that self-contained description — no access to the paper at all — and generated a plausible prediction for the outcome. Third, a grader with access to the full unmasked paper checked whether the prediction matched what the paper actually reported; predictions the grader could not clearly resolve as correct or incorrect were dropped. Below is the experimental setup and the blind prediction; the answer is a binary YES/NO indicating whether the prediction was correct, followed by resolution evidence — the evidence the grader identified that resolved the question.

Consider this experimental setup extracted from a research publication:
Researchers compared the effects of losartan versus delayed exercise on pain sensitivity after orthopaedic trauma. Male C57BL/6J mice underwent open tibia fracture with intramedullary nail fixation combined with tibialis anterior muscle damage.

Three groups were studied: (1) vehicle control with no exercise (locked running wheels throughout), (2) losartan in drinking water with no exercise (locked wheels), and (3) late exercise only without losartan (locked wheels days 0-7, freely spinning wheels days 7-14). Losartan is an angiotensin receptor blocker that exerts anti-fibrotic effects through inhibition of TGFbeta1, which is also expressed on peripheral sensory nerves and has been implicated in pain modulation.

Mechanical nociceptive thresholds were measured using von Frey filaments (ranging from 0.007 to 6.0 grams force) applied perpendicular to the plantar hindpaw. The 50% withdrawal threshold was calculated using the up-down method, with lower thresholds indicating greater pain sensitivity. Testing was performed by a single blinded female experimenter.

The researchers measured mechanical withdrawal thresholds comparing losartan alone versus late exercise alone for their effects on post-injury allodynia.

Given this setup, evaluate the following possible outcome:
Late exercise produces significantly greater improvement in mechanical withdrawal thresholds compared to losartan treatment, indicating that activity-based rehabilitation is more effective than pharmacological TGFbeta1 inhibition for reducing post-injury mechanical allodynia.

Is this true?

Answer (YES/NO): NO